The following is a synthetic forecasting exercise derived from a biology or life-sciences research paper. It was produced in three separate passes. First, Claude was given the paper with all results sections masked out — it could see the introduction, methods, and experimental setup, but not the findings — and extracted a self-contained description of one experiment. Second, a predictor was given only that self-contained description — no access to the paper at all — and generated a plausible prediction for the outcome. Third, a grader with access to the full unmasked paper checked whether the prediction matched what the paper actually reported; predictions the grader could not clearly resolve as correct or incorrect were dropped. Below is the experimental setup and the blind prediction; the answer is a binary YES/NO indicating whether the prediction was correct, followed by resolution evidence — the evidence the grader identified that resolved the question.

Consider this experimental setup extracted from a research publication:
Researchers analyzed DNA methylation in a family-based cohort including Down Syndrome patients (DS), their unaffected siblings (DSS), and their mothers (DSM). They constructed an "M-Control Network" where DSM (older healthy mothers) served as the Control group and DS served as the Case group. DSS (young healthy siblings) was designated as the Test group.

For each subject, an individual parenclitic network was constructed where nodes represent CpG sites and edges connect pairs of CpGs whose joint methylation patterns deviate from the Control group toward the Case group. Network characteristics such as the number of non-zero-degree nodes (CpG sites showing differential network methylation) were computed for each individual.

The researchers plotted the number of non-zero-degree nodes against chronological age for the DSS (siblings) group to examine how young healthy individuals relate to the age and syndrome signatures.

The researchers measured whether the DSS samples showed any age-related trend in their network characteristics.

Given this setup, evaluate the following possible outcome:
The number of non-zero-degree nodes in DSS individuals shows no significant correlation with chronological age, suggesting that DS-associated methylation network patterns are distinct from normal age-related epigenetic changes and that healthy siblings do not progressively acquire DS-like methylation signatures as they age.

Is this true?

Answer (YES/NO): NO